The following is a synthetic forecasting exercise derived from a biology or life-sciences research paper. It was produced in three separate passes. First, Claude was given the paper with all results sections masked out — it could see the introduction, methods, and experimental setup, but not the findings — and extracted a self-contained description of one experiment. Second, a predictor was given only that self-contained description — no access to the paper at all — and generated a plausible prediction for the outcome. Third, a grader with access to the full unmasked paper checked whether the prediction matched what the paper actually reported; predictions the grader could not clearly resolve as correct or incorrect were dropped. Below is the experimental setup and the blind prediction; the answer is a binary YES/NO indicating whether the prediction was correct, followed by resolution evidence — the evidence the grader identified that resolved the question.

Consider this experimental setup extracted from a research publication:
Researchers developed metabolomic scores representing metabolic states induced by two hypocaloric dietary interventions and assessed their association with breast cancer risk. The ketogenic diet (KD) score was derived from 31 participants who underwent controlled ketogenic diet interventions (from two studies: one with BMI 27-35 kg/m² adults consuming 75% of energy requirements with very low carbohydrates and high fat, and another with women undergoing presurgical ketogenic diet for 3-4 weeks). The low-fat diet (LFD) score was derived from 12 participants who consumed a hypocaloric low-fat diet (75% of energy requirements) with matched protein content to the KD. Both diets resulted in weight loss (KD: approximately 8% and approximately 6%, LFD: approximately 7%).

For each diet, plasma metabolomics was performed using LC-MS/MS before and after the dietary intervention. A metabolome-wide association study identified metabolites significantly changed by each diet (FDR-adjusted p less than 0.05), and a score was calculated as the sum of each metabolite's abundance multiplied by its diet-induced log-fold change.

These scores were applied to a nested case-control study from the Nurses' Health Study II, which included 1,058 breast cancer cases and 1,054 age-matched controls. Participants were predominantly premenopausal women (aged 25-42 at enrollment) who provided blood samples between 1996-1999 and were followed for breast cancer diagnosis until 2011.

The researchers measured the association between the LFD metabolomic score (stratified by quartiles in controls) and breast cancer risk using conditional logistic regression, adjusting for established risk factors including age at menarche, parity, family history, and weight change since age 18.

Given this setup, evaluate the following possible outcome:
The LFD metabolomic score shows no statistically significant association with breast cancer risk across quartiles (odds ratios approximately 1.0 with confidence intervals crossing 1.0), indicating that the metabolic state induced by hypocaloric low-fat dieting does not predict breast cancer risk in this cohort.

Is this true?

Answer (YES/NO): NO